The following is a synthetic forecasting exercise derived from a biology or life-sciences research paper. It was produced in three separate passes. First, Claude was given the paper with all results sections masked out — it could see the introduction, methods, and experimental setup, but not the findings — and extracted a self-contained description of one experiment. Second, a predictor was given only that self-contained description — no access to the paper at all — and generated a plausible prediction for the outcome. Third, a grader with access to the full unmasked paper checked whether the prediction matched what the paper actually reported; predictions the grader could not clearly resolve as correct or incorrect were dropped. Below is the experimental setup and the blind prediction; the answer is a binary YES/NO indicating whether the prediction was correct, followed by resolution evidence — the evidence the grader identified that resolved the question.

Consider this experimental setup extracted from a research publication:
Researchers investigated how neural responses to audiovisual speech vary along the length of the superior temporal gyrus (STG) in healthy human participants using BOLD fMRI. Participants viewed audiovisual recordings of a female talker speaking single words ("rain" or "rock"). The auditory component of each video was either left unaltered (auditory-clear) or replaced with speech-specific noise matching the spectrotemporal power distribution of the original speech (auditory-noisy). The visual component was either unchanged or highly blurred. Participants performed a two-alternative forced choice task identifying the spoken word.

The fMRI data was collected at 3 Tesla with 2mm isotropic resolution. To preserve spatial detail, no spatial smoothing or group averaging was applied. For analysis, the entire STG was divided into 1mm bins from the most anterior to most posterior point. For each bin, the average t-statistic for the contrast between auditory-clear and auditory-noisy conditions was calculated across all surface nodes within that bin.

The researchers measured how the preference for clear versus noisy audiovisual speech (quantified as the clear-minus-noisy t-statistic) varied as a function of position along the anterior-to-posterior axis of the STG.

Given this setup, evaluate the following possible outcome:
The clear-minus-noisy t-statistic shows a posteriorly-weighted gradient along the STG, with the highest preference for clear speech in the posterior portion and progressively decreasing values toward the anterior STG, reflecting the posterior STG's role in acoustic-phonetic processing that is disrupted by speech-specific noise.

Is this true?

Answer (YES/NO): NO